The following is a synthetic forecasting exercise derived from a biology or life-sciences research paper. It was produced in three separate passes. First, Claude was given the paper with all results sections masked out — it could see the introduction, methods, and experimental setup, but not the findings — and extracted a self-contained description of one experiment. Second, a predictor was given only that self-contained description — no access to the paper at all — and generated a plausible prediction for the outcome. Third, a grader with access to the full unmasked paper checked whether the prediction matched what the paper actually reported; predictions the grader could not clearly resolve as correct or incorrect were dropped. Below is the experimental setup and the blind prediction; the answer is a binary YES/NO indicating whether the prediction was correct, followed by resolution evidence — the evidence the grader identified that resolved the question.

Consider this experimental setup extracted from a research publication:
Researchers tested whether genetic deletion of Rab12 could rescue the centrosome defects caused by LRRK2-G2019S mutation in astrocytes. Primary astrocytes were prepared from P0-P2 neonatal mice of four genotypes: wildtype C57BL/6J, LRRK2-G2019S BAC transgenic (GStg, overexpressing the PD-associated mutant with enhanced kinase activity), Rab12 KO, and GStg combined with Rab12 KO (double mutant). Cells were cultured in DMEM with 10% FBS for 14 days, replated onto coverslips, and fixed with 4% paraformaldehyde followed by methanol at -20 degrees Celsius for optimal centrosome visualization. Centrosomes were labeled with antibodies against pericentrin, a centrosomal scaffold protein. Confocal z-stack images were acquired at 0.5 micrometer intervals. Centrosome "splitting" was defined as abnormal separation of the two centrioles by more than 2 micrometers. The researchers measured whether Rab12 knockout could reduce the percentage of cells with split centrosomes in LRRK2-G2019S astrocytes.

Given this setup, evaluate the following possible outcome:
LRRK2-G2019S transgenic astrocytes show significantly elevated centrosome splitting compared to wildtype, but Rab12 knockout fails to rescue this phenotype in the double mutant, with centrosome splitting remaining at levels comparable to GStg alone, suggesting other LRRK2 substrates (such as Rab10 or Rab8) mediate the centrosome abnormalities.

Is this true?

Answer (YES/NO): NO